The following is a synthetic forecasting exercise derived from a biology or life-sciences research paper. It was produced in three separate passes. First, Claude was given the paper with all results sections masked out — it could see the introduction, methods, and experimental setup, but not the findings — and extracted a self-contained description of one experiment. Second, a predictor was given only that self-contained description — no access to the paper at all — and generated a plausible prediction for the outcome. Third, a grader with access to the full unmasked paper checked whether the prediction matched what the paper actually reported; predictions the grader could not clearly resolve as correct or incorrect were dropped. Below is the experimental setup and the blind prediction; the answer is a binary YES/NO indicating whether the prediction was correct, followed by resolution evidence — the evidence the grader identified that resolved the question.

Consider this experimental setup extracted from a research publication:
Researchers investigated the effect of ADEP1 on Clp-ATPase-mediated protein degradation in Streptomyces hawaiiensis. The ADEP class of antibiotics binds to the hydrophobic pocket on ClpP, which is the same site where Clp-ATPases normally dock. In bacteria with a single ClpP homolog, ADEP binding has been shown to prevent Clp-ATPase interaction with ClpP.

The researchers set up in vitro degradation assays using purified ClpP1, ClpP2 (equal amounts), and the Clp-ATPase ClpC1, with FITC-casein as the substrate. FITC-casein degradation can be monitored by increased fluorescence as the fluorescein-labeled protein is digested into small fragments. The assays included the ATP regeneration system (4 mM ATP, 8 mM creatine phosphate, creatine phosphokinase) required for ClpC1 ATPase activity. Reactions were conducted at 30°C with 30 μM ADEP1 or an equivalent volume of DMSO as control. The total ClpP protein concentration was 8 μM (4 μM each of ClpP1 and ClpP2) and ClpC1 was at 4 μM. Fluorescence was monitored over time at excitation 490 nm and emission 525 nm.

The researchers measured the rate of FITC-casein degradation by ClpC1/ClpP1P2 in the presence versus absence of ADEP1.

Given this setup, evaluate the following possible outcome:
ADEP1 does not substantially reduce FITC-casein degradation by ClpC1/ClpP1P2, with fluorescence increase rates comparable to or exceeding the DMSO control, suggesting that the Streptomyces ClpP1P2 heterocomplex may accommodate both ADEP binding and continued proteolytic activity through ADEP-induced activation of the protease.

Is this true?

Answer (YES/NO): YES